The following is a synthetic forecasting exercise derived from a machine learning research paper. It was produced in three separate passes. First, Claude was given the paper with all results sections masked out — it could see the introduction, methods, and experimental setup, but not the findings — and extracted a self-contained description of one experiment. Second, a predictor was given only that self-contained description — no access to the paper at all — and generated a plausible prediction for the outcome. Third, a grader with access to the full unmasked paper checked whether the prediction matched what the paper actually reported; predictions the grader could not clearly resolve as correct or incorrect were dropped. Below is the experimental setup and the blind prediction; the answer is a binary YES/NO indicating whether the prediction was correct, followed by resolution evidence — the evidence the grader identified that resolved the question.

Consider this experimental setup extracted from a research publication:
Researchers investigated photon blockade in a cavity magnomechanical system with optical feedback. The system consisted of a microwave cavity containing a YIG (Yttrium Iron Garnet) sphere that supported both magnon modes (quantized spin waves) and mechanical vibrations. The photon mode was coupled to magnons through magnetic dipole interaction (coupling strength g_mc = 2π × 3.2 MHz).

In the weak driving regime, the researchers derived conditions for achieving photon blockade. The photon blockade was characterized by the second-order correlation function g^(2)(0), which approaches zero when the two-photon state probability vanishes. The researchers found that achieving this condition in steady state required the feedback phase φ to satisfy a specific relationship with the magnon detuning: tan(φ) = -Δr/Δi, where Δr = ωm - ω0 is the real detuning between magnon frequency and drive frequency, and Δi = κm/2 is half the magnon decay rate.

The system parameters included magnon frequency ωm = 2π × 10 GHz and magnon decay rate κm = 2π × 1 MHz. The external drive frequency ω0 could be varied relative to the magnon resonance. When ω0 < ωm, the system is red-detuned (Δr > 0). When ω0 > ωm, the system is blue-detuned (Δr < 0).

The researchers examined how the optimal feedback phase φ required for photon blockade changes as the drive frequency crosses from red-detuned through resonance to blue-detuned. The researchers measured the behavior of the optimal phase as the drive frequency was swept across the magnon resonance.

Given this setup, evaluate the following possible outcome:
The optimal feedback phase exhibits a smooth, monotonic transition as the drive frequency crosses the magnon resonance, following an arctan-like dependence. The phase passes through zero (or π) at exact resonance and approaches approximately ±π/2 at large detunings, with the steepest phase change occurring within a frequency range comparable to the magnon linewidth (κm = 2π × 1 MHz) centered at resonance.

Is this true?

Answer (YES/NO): YES